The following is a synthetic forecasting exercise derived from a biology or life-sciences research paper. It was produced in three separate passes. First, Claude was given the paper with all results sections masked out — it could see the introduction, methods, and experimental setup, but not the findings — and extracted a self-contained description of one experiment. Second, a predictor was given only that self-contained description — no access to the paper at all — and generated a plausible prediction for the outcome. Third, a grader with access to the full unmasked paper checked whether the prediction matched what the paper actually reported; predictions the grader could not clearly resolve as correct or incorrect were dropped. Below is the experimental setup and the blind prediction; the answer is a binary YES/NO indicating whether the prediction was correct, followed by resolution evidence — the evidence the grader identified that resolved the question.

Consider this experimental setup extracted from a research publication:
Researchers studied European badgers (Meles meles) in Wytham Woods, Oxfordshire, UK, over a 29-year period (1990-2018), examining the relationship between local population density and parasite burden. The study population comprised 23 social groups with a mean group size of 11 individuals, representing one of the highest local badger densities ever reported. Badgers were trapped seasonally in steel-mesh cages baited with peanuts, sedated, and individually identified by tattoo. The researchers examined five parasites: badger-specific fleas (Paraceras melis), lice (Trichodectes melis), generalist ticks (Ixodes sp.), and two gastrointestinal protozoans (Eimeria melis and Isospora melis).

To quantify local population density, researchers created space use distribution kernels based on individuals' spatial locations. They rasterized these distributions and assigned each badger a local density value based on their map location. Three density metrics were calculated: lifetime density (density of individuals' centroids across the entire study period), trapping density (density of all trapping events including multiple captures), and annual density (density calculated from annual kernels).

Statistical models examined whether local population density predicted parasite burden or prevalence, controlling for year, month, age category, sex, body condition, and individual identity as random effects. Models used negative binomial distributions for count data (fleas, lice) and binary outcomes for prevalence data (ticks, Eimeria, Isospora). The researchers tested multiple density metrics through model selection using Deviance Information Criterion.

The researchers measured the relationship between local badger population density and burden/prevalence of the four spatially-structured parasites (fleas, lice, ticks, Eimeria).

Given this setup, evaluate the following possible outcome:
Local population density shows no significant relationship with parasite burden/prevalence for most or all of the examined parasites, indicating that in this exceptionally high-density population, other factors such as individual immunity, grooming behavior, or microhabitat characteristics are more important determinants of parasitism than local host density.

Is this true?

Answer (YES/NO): NO